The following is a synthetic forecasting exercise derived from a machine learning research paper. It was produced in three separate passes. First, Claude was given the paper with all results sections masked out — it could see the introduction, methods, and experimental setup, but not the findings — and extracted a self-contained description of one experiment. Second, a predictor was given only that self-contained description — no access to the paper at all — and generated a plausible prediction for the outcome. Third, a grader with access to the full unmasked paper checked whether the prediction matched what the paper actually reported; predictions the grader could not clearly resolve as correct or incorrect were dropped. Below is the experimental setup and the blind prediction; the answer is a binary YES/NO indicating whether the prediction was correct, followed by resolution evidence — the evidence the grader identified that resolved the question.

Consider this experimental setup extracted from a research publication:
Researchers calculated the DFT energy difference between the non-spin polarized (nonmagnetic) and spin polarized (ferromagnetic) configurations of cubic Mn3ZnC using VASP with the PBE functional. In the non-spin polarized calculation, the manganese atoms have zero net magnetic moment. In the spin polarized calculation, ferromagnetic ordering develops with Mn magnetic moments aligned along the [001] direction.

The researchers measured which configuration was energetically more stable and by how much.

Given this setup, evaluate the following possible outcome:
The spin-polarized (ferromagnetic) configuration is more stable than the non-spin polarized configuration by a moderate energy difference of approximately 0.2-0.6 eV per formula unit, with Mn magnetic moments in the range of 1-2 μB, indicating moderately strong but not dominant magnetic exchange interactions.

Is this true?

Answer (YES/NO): NO